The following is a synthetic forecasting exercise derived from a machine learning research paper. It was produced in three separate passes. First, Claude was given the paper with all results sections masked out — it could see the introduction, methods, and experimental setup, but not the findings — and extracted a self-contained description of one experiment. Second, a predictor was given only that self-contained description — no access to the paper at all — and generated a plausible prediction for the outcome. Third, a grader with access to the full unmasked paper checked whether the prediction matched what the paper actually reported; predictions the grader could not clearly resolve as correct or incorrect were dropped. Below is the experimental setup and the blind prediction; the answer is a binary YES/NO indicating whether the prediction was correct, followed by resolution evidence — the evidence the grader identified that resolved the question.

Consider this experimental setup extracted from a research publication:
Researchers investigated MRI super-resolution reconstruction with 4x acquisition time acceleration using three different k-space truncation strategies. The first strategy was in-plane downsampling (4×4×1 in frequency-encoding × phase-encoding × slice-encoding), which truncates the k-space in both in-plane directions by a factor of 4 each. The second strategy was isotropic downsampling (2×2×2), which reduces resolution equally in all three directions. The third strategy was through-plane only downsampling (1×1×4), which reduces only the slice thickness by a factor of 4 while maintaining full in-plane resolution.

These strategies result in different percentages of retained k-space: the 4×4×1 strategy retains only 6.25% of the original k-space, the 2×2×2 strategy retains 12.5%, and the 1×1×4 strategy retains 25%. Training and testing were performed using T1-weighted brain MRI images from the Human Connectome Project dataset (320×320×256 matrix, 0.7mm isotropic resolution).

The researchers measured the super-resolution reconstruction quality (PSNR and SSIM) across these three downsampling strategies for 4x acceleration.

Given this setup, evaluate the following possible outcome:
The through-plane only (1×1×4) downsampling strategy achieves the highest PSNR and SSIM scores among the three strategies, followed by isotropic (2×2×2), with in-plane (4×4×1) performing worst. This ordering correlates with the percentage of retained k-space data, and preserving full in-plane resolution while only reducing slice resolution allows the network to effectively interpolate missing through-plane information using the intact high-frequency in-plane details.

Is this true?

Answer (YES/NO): NO